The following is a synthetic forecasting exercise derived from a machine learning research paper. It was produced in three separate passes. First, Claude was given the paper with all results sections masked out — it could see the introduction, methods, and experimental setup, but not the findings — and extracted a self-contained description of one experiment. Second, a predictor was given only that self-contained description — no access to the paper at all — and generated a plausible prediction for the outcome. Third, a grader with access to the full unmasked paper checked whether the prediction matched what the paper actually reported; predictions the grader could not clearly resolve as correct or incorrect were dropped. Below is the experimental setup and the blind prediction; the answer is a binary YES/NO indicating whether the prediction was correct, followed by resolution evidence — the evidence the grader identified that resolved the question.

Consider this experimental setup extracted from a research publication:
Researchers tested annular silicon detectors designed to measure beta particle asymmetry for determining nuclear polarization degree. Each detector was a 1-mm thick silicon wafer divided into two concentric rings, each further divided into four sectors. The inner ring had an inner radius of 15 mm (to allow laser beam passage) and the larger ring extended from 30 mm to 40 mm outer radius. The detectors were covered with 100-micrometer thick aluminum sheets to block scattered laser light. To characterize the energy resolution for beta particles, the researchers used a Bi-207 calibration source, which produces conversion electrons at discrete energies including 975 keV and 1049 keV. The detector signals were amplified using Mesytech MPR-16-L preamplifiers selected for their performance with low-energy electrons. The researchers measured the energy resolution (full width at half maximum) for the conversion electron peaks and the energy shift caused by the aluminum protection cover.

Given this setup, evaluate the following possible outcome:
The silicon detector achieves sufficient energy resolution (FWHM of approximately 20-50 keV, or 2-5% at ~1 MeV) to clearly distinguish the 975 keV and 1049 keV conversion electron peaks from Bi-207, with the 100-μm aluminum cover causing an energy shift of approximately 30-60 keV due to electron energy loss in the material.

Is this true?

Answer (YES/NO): YES